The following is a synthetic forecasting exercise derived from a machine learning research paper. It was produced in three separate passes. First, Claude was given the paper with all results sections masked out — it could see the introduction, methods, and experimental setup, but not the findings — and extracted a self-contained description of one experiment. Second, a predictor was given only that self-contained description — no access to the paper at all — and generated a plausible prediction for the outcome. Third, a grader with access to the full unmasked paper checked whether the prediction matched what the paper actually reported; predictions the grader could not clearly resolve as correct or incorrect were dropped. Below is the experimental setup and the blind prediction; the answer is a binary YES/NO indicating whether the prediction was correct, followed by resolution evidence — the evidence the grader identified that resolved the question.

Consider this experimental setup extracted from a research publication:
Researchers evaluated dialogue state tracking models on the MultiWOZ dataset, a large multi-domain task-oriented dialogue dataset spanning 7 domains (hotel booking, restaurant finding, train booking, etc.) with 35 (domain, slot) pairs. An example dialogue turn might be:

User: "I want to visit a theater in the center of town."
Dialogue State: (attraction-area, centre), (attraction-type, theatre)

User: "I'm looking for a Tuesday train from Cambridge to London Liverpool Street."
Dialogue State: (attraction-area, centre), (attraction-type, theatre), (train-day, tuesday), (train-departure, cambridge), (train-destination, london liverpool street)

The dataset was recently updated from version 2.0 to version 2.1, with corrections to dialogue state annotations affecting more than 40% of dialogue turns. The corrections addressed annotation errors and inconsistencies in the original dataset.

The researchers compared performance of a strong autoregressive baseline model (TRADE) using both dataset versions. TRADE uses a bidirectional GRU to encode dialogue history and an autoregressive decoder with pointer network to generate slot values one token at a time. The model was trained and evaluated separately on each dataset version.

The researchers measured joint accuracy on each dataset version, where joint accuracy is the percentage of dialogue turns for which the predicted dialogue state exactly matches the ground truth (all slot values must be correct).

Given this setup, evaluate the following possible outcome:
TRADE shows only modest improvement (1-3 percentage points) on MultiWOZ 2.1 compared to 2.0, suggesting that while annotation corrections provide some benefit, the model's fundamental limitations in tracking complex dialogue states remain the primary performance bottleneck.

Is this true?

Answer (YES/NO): NO